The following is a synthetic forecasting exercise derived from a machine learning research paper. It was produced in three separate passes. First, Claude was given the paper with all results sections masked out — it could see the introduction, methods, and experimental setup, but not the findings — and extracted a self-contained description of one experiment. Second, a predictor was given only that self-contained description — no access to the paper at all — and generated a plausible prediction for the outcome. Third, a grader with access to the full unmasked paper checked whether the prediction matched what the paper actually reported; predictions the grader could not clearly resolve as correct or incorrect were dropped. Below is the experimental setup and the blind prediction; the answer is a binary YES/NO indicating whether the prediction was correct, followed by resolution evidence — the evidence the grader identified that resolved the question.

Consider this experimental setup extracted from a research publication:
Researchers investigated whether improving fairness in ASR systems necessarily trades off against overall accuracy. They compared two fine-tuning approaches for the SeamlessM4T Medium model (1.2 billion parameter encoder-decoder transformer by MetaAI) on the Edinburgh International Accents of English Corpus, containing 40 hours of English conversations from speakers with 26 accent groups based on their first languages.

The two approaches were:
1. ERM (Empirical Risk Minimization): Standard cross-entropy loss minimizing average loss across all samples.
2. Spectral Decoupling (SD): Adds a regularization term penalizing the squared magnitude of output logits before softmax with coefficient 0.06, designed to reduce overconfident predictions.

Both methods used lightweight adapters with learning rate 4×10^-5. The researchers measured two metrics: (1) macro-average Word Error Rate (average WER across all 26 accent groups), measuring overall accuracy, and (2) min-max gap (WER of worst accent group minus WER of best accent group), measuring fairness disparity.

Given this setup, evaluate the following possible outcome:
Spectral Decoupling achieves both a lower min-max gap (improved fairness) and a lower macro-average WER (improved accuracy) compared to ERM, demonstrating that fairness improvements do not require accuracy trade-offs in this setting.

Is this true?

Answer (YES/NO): YES